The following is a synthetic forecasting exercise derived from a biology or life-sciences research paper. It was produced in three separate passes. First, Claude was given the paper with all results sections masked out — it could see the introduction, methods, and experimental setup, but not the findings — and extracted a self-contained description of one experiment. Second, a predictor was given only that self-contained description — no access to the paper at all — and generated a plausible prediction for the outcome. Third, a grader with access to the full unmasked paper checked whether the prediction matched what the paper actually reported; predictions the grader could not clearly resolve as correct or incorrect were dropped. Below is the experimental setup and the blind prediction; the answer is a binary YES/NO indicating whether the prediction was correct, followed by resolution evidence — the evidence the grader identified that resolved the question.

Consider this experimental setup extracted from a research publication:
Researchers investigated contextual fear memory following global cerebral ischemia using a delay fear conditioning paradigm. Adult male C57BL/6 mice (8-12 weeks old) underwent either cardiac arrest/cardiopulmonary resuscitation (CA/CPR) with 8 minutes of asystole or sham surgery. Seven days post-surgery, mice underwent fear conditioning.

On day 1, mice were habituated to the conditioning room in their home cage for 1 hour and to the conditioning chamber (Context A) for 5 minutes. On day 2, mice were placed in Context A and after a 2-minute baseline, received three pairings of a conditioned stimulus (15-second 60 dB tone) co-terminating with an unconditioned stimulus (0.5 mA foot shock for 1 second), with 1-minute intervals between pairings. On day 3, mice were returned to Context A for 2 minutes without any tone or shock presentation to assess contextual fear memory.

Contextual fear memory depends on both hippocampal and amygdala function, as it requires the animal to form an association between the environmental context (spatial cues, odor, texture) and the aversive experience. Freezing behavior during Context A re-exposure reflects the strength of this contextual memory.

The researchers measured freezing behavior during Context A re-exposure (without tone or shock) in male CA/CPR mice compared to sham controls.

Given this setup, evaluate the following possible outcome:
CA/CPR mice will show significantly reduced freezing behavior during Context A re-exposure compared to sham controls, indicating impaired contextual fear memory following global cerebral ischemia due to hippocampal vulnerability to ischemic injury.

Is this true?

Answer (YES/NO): YES